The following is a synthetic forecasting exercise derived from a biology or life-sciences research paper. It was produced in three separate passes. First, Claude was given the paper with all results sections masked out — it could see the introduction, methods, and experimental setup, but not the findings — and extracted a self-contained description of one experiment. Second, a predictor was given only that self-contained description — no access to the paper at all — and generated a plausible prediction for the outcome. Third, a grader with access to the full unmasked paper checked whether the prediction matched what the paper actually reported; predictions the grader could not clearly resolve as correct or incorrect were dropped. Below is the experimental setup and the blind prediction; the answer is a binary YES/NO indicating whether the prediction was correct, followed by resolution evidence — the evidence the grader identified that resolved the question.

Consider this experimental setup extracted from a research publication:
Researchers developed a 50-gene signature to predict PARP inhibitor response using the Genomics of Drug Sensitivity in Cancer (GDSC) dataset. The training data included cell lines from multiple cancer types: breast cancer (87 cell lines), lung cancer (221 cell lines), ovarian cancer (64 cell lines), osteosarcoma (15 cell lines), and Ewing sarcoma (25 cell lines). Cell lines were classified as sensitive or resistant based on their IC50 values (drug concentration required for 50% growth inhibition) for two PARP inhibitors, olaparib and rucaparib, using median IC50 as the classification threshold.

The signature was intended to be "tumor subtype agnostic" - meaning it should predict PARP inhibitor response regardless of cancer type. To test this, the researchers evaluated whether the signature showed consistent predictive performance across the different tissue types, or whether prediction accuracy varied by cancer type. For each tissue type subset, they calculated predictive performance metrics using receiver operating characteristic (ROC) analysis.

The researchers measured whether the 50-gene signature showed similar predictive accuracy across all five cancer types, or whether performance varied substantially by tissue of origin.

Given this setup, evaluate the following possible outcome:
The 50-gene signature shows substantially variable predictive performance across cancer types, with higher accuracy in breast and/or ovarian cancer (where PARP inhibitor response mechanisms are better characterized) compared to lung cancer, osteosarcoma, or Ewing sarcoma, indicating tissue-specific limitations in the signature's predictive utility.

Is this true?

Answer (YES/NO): NO